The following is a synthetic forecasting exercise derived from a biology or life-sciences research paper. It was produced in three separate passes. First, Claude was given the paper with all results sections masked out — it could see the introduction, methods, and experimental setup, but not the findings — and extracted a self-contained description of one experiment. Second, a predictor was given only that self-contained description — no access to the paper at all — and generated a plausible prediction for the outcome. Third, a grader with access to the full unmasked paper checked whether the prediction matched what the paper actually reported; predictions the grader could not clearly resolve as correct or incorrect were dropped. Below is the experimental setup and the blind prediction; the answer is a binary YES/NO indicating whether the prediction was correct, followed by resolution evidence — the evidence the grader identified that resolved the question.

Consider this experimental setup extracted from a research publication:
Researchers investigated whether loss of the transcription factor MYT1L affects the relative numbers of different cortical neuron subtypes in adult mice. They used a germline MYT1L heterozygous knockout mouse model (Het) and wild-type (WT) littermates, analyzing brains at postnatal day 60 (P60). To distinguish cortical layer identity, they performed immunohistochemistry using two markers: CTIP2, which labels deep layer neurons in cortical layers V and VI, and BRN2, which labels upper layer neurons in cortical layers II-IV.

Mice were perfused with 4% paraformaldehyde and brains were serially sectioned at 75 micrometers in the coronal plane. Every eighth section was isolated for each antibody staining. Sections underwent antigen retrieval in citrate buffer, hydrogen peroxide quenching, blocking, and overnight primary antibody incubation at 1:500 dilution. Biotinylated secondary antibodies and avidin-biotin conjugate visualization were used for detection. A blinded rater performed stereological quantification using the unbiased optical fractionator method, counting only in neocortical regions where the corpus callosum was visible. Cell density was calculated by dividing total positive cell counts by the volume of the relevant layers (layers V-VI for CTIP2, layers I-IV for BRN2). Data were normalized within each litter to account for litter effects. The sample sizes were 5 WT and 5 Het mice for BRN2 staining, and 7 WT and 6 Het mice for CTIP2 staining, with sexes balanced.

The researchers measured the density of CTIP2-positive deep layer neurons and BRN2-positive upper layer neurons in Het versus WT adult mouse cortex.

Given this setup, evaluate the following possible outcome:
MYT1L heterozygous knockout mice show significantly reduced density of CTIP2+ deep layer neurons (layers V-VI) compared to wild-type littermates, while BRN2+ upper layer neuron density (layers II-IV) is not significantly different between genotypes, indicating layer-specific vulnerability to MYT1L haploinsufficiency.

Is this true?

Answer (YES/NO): NO